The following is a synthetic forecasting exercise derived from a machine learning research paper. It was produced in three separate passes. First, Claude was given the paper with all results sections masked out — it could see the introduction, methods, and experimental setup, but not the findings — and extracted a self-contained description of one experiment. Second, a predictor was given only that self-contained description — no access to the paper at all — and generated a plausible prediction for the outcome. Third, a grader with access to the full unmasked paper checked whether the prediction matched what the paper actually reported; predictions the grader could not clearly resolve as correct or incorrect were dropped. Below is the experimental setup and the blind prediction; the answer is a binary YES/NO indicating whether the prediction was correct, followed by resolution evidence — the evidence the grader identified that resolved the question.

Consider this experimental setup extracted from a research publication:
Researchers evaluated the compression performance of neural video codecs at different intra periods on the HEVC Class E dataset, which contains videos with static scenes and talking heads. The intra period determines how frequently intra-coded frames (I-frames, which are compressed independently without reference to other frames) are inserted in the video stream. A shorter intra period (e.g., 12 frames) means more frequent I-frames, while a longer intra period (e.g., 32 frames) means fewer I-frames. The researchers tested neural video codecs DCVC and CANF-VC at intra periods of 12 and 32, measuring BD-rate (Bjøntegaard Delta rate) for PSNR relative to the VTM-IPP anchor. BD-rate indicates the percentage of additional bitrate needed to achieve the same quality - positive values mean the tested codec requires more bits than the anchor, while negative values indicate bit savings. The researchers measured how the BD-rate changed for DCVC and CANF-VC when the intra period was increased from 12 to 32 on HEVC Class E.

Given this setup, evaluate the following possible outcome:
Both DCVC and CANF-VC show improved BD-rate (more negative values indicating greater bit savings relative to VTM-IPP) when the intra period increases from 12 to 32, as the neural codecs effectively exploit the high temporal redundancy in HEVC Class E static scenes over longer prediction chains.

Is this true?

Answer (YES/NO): NO